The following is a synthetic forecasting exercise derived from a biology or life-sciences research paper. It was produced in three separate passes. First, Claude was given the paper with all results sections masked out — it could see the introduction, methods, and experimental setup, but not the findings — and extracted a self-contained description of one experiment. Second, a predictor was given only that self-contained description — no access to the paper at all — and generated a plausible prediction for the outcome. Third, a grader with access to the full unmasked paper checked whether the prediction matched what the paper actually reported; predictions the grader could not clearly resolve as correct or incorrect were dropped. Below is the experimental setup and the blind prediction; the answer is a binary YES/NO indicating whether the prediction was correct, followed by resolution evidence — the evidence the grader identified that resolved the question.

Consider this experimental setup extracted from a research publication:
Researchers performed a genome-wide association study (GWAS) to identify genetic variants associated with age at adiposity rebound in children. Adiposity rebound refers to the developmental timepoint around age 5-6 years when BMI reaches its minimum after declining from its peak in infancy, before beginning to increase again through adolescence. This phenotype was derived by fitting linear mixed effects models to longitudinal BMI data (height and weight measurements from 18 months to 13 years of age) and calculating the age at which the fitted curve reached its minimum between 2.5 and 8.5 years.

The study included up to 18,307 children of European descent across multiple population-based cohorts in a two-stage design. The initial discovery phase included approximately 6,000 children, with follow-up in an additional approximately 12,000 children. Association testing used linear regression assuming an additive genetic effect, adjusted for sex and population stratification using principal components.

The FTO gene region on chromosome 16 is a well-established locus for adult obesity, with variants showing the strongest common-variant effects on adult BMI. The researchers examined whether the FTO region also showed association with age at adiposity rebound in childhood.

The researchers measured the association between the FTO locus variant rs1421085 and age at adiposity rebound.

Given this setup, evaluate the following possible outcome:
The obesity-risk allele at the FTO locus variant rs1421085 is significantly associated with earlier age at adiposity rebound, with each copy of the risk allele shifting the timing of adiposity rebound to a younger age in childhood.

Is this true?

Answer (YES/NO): YES